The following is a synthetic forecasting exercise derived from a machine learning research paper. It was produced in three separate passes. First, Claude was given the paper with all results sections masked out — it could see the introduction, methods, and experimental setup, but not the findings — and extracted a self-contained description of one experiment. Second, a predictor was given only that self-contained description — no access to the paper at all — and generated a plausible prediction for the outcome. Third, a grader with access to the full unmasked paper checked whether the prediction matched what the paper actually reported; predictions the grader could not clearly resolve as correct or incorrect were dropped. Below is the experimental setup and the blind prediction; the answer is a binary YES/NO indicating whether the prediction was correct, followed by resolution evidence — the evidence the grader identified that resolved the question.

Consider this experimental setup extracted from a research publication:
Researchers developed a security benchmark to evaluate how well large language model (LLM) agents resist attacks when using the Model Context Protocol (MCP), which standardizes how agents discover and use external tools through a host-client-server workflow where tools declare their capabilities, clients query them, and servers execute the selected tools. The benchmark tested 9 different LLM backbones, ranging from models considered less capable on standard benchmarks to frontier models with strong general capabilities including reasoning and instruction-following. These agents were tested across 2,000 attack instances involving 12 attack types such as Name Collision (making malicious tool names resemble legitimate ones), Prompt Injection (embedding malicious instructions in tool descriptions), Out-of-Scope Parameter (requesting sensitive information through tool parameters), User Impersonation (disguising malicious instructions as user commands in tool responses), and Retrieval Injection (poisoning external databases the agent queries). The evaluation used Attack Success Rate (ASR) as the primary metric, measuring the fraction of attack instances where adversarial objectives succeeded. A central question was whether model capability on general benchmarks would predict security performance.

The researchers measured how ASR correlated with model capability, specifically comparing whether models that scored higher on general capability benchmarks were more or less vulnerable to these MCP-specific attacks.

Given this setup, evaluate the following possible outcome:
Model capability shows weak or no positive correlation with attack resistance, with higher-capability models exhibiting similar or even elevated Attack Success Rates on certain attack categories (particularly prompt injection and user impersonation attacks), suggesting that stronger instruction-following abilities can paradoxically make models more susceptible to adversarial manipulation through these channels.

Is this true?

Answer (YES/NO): YES